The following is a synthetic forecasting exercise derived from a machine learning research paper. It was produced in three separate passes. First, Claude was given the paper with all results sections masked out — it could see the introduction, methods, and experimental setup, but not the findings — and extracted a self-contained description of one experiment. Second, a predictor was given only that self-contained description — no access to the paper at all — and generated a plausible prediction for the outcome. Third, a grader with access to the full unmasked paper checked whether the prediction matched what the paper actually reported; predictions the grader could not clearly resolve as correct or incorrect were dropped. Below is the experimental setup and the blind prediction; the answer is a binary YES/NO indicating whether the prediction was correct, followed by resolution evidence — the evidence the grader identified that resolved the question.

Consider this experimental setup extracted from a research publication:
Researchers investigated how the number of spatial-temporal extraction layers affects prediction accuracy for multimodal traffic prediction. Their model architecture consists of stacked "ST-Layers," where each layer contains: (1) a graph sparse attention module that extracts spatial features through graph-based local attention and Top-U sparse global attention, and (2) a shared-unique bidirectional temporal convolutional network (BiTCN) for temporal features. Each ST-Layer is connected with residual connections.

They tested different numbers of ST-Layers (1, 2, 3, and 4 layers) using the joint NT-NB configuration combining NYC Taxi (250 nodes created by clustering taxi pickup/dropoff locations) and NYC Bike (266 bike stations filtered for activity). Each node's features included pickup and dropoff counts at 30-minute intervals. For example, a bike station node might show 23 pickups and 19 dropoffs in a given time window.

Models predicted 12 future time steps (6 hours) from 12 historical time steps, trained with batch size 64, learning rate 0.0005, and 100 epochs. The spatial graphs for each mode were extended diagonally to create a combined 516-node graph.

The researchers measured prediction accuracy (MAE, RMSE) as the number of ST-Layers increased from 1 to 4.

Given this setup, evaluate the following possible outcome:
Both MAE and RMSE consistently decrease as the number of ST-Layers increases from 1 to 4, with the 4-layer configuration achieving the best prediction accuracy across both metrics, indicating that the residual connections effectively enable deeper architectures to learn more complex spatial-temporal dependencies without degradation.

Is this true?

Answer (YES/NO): NO